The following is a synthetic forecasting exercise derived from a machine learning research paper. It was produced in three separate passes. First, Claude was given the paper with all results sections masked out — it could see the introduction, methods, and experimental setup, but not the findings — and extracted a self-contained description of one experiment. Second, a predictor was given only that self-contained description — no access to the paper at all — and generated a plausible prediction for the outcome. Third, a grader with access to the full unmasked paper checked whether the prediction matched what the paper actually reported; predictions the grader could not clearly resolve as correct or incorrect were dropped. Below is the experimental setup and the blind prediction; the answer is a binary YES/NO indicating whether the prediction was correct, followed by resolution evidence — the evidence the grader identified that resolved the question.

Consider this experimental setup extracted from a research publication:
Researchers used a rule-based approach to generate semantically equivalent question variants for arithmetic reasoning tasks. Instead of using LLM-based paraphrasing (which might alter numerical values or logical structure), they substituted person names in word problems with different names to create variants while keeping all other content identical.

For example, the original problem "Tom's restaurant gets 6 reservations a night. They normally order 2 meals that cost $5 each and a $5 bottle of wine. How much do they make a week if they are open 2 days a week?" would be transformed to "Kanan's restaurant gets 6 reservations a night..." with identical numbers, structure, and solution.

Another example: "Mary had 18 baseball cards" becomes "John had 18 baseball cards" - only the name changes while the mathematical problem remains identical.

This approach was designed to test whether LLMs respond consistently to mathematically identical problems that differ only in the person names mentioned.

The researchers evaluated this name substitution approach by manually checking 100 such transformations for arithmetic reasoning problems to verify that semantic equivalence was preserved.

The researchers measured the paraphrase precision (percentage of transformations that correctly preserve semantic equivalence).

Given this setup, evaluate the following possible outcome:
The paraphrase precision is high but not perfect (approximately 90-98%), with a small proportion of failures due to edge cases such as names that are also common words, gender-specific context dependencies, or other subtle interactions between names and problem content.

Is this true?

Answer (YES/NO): NO